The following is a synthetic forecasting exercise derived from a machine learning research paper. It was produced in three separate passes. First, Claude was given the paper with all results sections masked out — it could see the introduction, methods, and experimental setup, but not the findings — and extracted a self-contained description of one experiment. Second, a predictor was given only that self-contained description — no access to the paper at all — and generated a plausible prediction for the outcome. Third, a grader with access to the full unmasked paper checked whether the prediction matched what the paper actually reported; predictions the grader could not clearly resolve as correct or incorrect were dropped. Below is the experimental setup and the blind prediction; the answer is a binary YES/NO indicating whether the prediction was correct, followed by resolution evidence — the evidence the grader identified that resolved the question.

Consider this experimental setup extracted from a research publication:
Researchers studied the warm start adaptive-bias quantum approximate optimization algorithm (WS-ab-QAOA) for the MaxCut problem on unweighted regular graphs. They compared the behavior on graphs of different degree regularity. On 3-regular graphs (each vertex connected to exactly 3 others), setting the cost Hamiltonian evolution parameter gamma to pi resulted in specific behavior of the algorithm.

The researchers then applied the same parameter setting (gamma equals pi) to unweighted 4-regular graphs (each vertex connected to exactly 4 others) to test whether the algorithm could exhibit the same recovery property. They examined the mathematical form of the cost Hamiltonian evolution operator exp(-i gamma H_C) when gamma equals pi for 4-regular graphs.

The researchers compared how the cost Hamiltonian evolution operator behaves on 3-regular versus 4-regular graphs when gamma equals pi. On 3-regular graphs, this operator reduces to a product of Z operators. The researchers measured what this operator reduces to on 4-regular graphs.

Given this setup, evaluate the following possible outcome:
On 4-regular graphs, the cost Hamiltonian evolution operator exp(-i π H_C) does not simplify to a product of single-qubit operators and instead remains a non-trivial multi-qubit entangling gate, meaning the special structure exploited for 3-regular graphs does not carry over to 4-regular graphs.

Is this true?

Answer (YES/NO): NO